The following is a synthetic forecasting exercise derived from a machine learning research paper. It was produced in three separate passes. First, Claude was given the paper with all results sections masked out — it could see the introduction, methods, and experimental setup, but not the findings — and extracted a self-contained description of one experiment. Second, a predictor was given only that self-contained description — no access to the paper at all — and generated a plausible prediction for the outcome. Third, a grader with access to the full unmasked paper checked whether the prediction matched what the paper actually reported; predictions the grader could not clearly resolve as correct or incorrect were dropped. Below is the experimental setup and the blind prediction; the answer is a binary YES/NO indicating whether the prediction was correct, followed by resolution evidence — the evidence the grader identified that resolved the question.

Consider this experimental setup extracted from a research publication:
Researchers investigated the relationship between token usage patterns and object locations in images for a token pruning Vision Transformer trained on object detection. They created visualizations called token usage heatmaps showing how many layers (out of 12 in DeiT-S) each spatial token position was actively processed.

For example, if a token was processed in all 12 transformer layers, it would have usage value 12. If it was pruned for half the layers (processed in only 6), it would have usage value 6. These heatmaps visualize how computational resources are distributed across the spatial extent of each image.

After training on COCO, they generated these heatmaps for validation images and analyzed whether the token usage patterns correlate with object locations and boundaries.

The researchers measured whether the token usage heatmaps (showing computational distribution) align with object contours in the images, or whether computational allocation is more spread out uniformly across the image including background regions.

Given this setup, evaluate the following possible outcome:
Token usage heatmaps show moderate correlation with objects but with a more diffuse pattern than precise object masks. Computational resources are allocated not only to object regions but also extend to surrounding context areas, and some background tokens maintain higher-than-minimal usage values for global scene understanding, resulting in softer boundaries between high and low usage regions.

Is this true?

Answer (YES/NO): NO